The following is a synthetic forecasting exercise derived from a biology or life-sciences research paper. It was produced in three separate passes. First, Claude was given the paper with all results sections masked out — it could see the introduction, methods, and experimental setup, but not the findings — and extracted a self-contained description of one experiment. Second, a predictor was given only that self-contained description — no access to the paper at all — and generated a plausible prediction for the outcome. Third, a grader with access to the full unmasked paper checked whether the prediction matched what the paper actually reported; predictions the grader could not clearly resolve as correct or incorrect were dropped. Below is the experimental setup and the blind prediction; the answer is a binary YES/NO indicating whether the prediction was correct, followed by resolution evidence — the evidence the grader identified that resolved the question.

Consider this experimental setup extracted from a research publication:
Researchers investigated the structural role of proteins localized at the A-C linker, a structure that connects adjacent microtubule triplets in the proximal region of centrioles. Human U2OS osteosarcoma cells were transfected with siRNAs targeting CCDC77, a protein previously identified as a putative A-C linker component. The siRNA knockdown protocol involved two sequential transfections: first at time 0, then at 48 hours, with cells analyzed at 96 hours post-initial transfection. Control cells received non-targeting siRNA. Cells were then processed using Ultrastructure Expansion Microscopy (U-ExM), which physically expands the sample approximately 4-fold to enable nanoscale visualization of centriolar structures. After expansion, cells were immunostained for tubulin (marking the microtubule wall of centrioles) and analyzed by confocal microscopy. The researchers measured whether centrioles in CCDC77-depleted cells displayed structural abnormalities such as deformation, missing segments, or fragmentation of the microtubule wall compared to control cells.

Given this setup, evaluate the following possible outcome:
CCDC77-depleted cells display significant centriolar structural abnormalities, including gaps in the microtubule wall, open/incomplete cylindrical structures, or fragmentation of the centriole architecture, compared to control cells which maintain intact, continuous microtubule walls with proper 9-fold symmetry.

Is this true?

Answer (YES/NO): YES